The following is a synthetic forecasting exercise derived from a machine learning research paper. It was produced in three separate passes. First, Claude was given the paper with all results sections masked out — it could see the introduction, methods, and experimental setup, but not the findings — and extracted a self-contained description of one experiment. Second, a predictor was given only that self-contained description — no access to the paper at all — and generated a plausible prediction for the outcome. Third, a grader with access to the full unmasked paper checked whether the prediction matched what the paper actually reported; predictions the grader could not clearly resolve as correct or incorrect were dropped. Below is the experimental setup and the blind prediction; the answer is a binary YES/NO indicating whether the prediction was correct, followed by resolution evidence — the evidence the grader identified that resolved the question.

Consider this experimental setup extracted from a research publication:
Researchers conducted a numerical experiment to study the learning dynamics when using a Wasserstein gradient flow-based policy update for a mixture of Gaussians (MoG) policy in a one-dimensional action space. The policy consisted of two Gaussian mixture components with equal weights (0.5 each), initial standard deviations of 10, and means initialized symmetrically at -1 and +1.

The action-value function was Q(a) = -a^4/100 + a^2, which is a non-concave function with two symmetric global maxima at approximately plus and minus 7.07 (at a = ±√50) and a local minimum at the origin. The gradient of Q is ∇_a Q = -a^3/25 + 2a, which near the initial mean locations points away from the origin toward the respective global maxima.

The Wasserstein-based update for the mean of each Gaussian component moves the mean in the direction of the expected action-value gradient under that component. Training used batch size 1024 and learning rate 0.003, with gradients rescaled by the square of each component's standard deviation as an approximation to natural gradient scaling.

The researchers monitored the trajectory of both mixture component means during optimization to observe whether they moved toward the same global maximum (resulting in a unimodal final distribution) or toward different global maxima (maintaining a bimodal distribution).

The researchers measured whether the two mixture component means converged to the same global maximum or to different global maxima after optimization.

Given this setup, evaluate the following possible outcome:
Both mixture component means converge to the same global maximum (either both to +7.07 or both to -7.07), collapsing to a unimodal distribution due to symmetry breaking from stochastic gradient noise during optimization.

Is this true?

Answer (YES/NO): NO